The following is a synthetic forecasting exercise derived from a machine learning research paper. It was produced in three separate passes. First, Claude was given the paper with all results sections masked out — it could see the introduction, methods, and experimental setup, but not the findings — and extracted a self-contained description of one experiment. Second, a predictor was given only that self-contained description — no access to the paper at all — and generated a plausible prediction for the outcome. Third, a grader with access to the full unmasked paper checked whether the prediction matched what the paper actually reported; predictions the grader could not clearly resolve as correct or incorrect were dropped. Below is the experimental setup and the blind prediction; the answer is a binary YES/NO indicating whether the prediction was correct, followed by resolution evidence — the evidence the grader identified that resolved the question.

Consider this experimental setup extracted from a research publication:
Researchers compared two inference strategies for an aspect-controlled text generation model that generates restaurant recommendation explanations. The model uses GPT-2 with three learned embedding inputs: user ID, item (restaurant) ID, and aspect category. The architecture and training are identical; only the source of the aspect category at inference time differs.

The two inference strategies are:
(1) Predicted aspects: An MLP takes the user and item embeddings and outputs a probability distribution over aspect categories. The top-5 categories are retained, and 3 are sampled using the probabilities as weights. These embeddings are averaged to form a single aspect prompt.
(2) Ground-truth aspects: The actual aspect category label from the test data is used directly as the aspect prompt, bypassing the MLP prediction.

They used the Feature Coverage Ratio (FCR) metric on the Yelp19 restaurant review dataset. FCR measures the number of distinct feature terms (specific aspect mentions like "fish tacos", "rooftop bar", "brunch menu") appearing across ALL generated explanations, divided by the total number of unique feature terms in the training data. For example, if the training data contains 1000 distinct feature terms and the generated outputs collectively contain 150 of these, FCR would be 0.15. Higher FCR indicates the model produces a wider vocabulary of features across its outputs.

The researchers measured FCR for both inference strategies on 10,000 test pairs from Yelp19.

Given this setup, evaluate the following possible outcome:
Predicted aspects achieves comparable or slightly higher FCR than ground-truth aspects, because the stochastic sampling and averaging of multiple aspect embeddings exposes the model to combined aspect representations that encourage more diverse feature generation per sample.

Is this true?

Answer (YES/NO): NO